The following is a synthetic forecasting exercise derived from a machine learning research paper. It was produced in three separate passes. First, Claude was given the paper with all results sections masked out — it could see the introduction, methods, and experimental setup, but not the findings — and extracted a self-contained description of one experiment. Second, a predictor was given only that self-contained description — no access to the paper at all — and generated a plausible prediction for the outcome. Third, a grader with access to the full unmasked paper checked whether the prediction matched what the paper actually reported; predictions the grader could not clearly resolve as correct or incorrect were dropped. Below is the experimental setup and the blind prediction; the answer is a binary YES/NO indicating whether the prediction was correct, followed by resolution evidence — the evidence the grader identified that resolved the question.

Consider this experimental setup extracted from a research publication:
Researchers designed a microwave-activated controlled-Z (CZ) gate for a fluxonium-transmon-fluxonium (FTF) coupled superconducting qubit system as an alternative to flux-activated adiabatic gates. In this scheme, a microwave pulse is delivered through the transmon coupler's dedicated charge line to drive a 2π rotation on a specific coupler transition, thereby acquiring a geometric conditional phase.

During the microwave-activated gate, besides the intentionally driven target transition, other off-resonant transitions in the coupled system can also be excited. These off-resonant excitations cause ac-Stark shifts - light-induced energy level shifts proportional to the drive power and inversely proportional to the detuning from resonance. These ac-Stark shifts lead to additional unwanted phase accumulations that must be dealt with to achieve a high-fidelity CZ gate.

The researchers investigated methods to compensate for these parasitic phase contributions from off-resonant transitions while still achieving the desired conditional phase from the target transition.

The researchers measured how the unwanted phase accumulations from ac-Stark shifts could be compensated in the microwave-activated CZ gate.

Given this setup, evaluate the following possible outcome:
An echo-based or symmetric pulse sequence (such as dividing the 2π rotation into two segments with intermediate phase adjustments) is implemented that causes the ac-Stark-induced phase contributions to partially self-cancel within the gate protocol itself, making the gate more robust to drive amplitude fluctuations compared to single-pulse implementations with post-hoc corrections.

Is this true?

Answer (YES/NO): NO